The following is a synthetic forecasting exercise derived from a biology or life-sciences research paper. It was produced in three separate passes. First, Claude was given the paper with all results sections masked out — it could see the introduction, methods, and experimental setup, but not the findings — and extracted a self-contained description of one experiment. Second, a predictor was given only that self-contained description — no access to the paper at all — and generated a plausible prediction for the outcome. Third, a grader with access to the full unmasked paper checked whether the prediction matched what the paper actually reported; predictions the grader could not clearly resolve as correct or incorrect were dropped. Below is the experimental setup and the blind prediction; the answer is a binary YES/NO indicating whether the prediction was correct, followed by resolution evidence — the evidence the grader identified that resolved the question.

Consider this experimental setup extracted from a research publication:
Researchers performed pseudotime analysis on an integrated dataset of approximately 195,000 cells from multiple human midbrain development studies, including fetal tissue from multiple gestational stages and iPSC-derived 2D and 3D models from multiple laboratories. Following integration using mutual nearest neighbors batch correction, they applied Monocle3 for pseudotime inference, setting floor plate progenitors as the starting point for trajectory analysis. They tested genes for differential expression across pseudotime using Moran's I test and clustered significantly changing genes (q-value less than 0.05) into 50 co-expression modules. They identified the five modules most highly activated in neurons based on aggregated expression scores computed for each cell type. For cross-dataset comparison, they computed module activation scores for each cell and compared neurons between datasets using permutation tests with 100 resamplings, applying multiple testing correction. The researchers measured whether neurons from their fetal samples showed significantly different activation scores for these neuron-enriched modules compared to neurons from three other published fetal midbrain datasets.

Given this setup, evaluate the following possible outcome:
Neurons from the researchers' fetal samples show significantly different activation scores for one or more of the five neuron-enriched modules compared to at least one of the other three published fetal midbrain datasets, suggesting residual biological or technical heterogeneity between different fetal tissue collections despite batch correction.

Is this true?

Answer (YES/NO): YES